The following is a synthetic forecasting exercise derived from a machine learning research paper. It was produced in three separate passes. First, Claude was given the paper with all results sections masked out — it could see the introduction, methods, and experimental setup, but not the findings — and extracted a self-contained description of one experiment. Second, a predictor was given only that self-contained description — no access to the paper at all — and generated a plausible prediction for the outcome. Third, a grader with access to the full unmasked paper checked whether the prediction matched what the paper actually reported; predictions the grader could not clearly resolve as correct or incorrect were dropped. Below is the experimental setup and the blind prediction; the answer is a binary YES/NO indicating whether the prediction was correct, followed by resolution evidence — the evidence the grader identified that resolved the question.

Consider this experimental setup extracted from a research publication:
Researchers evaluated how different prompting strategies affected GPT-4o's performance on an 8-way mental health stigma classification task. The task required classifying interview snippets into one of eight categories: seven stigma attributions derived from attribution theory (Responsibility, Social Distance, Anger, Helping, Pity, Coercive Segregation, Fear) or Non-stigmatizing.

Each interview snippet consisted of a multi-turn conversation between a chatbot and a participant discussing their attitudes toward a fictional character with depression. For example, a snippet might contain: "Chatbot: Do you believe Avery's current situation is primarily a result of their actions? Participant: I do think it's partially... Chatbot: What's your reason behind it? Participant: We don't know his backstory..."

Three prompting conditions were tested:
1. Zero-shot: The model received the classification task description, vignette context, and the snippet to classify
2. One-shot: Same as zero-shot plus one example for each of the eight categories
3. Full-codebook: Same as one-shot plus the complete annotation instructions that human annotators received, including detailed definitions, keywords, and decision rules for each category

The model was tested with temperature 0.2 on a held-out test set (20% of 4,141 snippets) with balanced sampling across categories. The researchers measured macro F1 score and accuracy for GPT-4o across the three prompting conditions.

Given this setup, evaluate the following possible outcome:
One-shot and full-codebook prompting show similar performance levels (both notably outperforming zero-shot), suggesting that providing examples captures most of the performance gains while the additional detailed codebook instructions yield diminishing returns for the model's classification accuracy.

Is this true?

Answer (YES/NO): NO